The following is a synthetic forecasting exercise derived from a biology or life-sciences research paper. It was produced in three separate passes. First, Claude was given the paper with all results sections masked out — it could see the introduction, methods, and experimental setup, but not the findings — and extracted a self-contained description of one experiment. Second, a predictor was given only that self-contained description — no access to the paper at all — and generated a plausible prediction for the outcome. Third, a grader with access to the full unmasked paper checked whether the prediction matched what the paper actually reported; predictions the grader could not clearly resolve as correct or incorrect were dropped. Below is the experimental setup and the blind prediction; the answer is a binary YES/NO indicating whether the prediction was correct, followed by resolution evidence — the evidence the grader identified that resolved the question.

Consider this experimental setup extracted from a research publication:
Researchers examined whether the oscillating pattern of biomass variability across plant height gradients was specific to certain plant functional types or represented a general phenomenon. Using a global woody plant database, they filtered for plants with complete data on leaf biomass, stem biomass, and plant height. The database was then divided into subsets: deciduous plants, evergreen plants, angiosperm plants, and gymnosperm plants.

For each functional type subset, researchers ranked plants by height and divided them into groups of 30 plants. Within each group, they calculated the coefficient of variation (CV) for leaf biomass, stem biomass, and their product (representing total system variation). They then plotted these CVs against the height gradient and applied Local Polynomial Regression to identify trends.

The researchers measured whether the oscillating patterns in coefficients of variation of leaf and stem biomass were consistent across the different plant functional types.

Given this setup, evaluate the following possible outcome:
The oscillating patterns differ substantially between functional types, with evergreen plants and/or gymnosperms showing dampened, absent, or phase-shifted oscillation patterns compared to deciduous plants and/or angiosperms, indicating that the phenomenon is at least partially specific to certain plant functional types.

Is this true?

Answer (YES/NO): NO